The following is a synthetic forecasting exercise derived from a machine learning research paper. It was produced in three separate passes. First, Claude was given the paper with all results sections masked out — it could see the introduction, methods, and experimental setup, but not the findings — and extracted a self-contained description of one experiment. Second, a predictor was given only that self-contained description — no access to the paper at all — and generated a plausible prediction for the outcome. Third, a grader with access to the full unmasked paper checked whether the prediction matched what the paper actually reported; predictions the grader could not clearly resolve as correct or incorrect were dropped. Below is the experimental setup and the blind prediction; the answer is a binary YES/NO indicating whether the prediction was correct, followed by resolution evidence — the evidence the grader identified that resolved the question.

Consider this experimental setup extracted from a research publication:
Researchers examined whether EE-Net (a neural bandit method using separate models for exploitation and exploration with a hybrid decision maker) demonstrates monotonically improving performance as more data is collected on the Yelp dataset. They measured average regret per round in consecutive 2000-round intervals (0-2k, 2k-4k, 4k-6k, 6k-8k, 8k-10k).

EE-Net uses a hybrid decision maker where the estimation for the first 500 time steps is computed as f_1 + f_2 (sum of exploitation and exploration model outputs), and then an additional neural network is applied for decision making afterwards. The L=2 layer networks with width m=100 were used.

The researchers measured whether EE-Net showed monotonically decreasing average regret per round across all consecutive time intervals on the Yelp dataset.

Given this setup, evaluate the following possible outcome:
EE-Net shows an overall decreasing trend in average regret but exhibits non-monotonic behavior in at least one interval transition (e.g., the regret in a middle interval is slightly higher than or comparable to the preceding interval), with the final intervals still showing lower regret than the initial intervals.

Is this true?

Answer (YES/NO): NO